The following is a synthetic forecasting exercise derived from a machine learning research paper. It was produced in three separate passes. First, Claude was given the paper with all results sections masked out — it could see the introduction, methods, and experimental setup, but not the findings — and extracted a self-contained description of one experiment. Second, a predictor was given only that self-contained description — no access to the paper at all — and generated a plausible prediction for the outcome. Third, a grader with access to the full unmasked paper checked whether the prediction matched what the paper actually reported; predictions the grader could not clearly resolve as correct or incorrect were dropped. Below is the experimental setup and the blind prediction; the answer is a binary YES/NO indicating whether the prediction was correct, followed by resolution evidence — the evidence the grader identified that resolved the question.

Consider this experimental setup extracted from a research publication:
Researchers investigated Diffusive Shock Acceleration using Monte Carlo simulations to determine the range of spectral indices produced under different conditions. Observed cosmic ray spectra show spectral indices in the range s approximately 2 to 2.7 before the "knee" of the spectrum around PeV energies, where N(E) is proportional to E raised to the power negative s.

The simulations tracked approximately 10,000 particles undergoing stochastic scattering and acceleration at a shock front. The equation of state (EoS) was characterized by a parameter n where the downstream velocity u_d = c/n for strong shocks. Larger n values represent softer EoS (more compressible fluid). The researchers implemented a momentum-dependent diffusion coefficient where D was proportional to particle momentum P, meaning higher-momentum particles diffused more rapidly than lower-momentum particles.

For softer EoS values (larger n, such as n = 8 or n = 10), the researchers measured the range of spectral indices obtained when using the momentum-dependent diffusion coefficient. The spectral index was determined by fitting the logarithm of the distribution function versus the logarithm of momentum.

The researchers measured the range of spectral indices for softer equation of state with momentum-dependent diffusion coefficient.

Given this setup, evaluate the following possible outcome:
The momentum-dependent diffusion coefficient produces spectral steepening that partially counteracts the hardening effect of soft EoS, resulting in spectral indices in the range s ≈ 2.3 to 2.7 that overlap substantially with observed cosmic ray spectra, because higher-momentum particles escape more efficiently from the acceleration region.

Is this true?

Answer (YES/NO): NO